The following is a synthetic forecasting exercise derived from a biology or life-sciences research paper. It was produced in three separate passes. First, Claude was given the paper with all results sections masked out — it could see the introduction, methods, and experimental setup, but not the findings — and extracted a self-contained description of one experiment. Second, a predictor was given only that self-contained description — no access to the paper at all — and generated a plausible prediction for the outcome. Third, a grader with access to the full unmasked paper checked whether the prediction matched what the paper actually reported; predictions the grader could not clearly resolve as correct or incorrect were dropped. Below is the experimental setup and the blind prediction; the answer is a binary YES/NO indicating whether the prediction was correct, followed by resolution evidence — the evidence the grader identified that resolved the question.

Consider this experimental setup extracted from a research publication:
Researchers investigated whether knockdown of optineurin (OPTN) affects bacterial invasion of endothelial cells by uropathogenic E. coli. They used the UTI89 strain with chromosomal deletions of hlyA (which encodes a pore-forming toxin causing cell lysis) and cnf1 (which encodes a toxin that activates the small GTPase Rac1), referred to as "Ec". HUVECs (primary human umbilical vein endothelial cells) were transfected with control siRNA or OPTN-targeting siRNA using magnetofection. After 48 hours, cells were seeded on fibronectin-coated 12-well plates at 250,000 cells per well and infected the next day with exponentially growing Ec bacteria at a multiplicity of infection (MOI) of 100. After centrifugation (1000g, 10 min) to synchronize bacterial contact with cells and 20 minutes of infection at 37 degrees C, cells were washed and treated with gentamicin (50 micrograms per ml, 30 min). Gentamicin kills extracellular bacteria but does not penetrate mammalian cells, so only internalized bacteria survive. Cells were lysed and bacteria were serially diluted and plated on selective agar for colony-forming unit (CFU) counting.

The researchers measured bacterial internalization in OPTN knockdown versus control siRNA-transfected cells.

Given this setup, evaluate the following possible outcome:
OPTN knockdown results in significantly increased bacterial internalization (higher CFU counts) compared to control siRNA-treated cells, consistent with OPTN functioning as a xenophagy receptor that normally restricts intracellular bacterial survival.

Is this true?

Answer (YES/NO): NO